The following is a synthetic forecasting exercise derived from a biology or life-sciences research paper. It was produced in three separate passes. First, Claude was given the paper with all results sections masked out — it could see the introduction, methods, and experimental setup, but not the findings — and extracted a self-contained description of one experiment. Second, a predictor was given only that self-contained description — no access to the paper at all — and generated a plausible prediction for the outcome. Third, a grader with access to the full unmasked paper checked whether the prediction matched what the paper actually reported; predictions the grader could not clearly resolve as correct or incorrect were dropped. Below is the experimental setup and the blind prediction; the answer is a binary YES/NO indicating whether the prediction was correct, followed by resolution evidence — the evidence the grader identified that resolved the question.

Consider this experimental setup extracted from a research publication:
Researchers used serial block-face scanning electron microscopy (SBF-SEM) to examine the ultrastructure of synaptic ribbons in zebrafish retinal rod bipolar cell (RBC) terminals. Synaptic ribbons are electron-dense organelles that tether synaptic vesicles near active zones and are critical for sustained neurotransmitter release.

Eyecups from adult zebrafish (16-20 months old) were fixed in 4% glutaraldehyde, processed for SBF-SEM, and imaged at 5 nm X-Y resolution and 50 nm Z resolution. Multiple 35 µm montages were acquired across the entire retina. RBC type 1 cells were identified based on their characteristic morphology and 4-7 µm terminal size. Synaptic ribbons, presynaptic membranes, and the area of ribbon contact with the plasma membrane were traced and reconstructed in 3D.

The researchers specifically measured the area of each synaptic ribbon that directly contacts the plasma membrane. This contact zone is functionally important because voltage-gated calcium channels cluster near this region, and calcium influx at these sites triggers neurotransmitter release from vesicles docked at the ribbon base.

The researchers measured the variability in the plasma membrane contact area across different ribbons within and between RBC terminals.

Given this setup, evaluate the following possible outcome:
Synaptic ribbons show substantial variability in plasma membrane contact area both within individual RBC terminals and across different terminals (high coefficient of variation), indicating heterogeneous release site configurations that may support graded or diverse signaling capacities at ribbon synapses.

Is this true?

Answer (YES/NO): YES